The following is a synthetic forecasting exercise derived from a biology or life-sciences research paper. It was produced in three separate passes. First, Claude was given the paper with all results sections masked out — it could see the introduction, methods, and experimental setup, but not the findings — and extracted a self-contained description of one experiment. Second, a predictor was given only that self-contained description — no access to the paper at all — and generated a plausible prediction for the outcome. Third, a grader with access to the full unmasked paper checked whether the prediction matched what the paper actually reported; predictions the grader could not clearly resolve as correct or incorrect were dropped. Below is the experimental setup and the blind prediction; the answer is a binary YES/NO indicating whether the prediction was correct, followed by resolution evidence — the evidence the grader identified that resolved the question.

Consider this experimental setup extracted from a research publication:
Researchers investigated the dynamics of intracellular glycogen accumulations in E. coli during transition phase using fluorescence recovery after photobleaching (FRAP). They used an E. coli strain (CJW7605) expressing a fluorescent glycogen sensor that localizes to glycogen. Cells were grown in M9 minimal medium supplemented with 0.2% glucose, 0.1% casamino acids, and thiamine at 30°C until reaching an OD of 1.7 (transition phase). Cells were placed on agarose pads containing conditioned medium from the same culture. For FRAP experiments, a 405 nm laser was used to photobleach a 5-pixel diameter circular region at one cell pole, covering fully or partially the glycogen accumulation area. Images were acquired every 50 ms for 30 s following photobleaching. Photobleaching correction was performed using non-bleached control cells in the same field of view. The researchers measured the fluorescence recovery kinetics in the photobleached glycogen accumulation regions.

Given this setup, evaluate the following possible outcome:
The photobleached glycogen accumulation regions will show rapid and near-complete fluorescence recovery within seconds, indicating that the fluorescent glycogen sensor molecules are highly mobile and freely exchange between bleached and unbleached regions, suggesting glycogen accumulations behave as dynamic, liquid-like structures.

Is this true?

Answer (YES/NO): NO